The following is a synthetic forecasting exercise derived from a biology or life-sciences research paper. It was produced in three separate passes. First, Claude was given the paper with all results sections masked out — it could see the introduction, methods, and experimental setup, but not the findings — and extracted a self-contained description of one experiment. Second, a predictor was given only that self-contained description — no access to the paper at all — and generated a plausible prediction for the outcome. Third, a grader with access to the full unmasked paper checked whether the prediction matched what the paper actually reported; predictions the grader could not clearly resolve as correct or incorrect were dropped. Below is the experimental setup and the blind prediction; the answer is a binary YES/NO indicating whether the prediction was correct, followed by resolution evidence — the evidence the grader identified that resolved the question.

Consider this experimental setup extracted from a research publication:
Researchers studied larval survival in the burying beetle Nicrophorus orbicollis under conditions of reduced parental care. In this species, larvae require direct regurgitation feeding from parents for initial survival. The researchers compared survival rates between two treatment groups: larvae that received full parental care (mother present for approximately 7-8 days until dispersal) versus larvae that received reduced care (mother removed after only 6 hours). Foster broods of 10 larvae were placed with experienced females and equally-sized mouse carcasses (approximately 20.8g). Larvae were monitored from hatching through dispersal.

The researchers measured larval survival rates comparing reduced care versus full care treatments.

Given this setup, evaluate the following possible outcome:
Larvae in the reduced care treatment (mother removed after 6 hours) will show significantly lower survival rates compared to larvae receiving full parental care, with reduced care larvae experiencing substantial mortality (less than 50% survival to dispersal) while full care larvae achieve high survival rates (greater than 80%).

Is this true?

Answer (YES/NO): NO